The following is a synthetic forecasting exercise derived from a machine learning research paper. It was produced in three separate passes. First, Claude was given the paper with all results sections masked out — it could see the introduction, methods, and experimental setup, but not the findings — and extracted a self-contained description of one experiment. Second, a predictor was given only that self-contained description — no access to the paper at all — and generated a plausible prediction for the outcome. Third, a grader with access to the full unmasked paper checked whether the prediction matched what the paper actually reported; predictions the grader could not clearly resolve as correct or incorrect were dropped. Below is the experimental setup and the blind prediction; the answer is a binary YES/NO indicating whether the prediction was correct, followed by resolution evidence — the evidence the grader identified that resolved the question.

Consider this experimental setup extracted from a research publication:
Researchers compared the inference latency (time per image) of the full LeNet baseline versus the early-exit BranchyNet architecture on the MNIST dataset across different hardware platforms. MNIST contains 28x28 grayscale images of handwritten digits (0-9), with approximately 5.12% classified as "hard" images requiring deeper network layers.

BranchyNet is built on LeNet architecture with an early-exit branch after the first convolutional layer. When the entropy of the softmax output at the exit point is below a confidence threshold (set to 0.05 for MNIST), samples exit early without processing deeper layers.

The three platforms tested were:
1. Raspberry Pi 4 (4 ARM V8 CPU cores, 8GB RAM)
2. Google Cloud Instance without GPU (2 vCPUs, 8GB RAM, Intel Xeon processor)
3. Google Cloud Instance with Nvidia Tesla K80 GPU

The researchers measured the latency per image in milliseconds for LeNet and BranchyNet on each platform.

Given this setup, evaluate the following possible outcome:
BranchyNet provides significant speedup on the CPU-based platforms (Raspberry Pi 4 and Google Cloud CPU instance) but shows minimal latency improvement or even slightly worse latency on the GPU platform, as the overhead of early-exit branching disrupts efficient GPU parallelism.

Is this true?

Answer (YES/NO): NO